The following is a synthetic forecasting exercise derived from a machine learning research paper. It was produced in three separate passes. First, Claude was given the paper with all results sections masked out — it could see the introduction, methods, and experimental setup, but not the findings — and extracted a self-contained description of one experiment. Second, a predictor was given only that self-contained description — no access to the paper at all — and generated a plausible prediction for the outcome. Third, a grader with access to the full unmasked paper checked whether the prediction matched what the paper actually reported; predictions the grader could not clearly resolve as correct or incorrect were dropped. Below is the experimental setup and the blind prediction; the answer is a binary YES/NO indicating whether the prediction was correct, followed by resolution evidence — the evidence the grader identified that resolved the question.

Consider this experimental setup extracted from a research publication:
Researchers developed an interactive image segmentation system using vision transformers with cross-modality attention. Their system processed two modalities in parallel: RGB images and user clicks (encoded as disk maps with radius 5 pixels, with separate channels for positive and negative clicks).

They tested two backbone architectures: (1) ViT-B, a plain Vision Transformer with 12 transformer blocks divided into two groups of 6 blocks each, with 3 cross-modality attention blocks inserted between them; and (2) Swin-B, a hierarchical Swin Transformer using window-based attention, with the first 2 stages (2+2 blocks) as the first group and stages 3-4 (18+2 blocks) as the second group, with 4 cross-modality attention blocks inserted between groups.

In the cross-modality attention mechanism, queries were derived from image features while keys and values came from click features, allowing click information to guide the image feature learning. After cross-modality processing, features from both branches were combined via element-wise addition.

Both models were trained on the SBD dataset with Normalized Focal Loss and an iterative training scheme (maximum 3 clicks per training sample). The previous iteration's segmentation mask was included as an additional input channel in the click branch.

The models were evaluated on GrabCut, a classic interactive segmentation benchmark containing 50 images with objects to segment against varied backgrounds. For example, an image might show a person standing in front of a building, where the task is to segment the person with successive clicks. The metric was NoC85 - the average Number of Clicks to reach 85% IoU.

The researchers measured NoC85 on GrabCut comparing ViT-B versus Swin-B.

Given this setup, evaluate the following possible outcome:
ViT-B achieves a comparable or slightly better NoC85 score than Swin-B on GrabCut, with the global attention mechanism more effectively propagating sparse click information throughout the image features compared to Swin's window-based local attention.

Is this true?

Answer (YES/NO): YES